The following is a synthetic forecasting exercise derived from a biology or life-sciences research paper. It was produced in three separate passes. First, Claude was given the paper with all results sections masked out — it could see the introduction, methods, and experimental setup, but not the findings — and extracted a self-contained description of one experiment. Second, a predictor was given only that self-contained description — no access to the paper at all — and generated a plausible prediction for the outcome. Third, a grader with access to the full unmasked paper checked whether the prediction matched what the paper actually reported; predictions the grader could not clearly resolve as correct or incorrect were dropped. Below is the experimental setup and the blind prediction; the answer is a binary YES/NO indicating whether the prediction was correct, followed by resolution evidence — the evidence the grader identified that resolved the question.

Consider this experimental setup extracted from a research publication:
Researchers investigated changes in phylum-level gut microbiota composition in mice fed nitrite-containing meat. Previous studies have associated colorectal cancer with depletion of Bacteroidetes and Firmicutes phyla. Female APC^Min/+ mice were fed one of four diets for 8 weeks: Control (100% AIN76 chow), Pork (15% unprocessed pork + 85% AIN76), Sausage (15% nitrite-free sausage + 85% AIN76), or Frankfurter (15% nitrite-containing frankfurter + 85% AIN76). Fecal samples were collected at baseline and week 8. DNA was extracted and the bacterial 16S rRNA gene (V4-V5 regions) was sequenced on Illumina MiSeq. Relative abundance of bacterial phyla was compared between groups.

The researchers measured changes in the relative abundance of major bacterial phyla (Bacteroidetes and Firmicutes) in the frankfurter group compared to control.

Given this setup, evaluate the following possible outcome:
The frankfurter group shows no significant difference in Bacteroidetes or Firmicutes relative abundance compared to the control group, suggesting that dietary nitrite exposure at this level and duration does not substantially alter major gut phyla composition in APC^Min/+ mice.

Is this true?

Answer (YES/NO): YES